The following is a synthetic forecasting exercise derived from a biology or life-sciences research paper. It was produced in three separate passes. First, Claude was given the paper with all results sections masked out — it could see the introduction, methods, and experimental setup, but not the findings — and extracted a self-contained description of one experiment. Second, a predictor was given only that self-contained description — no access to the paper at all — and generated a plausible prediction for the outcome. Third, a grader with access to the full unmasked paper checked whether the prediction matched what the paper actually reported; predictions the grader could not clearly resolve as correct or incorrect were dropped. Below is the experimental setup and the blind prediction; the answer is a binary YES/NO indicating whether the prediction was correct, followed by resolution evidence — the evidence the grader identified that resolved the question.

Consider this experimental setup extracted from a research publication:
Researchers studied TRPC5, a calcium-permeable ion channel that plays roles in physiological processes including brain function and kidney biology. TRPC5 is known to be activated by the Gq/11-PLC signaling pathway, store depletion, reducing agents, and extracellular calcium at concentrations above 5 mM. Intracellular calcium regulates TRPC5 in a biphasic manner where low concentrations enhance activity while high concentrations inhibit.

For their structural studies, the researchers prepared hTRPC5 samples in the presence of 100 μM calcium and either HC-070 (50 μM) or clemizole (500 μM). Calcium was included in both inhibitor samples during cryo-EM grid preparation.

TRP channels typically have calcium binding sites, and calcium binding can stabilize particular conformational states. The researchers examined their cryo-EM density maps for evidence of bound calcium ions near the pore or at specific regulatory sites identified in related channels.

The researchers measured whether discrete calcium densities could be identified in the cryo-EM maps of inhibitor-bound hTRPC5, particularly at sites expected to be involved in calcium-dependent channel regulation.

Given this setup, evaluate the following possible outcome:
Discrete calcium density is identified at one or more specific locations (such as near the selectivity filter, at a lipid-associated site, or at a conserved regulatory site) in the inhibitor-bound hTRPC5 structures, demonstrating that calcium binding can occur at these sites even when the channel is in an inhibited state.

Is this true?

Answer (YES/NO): NO